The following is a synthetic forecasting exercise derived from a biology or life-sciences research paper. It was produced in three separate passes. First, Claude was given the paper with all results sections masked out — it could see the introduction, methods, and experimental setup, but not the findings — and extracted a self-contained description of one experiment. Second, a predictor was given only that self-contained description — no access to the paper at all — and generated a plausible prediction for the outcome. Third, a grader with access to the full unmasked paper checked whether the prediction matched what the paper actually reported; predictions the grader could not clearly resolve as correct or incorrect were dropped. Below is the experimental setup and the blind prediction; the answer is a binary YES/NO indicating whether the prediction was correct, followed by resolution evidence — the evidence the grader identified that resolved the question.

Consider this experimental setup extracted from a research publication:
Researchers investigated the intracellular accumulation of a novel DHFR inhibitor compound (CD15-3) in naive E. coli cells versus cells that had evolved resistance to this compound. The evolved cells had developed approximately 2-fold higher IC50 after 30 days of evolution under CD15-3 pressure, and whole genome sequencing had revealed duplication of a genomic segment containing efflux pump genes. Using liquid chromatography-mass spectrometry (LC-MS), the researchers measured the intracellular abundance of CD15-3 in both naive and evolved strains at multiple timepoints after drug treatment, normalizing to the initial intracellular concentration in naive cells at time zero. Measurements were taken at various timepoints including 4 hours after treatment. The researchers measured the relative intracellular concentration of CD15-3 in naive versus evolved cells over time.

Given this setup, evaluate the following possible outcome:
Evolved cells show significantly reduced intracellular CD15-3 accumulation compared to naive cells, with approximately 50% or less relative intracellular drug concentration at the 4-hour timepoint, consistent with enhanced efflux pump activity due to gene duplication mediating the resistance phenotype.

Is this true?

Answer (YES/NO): YES